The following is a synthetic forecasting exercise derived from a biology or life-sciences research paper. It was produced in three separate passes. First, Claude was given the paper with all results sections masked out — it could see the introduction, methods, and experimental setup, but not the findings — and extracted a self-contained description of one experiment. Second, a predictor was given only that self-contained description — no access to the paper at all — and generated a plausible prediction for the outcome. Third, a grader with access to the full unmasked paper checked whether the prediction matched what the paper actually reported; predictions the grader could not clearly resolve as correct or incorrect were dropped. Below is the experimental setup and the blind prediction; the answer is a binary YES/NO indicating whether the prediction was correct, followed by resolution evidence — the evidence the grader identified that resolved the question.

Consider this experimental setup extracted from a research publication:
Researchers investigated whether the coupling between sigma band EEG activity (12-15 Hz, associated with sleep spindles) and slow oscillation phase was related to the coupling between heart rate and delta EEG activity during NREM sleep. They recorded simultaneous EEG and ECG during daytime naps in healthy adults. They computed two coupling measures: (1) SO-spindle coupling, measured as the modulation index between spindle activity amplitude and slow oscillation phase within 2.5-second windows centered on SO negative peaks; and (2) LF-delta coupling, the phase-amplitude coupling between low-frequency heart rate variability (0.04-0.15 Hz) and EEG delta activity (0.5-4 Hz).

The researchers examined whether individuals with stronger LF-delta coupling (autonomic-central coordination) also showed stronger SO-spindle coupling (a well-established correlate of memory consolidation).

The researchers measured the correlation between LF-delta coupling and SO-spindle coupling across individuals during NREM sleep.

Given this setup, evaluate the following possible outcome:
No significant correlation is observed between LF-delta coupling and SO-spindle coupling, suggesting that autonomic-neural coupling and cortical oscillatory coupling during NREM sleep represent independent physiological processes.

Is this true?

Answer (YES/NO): YES